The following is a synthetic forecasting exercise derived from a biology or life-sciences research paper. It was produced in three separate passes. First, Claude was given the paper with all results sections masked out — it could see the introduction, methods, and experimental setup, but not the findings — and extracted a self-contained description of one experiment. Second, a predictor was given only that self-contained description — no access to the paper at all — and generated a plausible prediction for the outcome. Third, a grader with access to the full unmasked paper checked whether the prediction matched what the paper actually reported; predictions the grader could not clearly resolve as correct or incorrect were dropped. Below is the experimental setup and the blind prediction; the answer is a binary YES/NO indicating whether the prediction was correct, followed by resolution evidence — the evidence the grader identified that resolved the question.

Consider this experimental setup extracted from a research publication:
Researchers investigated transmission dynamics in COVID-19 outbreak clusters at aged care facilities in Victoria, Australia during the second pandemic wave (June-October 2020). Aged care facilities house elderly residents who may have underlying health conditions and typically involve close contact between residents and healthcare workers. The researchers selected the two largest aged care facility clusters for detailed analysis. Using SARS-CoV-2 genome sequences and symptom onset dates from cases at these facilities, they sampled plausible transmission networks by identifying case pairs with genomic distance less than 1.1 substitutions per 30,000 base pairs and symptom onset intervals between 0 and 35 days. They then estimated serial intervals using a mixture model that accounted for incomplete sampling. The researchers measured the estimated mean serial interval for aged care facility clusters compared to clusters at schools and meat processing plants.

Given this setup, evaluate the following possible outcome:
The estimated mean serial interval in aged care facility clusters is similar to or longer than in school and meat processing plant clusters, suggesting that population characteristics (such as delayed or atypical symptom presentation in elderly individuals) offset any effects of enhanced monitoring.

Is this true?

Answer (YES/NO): YES